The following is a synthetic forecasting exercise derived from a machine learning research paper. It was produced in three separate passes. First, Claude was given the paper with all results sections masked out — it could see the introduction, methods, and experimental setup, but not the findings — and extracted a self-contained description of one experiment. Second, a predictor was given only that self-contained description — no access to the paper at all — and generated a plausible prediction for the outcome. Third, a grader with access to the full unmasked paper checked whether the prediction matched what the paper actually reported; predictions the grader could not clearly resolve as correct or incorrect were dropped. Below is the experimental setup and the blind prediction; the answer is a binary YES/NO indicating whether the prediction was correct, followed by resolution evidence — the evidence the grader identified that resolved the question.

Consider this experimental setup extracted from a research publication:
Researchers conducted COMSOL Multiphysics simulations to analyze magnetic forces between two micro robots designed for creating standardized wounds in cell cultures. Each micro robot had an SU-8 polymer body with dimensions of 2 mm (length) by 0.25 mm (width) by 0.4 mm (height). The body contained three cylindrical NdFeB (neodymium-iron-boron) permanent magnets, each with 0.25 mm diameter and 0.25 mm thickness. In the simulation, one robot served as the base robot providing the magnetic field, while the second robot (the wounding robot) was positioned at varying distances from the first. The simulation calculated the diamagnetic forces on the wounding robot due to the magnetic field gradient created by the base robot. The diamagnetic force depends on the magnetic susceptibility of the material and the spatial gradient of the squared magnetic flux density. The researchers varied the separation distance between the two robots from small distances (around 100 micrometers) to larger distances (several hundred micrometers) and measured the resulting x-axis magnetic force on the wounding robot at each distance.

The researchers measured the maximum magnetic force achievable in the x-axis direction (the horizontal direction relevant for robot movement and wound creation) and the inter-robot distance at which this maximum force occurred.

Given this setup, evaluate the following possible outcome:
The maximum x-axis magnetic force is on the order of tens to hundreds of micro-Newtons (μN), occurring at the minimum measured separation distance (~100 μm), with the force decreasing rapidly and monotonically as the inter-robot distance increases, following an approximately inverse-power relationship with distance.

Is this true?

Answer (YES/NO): NO